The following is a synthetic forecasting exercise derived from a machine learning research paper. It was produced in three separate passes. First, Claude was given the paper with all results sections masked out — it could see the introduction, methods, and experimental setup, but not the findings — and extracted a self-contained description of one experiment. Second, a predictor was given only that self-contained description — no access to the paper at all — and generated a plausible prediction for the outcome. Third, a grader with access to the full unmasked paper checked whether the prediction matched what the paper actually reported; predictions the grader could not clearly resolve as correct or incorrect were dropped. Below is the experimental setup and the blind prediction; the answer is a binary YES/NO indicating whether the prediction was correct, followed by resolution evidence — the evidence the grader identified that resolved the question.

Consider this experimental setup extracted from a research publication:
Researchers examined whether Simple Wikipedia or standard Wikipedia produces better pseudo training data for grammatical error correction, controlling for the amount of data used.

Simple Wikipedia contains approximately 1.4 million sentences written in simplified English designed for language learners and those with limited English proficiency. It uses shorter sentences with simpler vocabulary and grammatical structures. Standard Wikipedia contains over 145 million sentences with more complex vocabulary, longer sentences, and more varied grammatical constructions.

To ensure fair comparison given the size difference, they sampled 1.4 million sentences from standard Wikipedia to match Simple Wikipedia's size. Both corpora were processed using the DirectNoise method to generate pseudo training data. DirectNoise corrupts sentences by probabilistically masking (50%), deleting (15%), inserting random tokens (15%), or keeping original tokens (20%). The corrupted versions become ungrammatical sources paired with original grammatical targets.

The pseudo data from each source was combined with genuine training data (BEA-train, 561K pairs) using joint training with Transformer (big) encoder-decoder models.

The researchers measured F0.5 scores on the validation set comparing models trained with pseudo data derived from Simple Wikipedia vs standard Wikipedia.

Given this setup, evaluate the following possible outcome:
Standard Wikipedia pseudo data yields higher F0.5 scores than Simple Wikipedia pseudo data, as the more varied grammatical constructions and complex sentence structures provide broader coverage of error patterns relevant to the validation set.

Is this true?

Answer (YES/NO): NO